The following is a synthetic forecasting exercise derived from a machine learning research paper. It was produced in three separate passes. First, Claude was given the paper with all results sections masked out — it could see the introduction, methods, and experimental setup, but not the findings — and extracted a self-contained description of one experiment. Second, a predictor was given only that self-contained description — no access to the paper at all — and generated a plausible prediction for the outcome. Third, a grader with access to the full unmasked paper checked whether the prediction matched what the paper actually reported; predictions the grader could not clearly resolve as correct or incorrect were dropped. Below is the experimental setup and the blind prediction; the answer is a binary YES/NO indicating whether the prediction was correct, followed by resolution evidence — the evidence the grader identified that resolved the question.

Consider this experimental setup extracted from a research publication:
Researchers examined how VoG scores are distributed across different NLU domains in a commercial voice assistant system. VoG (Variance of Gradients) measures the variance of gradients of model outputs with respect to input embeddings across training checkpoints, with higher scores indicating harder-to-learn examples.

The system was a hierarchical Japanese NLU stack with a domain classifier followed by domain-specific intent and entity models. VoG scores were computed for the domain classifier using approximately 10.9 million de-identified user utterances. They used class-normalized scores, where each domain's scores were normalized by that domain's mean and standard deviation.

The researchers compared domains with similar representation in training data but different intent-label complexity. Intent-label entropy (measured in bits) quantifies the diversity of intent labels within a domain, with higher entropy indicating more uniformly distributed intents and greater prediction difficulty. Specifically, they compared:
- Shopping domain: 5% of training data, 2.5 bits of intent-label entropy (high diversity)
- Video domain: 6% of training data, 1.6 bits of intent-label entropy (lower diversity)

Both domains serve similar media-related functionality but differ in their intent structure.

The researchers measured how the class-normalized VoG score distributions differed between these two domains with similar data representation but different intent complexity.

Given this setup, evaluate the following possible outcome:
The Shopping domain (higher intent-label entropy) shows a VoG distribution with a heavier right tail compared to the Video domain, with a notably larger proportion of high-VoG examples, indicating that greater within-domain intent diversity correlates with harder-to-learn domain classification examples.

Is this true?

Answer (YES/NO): YES